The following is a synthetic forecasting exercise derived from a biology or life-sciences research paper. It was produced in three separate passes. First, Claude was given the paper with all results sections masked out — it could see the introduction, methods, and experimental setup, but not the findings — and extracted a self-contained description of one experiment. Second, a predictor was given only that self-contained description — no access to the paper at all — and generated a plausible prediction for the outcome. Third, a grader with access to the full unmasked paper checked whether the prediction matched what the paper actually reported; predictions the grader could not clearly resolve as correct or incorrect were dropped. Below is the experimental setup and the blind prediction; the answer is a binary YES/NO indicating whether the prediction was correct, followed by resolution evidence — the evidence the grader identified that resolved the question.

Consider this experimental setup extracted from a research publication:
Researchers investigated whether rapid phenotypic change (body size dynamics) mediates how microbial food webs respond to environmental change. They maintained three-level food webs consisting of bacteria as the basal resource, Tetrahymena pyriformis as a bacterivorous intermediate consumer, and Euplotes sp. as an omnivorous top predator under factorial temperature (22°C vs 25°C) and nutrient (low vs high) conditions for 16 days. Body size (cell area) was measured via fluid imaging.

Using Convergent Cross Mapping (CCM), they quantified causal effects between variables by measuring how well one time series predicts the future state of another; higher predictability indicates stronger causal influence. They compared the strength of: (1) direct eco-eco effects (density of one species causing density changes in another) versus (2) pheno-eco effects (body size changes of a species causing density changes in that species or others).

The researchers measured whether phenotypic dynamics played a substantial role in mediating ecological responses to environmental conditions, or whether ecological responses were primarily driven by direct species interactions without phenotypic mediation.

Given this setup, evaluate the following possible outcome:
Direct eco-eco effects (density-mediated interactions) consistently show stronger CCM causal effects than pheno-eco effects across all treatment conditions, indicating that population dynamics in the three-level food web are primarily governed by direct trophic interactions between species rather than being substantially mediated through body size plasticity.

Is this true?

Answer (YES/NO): NO